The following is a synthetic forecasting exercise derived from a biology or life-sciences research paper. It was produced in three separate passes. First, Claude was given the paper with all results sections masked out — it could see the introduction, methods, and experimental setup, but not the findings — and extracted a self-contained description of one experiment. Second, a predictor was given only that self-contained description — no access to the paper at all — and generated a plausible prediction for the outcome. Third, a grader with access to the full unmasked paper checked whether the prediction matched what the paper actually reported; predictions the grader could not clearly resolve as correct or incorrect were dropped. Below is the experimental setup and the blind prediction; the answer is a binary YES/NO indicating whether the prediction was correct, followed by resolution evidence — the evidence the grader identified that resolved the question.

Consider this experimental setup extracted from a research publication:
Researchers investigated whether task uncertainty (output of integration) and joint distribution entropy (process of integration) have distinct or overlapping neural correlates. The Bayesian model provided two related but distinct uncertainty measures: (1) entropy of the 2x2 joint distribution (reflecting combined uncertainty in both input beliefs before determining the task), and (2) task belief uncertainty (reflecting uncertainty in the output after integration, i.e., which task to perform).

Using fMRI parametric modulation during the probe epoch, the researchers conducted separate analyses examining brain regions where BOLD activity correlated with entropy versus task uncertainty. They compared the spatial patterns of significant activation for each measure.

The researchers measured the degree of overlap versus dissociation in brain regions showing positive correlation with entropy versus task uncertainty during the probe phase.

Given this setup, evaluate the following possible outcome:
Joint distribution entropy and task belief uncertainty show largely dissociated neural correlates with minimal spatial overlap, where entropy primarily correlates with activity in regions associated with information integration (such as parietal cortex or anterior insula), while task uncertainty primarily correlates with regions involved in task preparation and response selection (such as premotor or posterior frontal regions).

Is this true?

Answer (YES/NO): NO